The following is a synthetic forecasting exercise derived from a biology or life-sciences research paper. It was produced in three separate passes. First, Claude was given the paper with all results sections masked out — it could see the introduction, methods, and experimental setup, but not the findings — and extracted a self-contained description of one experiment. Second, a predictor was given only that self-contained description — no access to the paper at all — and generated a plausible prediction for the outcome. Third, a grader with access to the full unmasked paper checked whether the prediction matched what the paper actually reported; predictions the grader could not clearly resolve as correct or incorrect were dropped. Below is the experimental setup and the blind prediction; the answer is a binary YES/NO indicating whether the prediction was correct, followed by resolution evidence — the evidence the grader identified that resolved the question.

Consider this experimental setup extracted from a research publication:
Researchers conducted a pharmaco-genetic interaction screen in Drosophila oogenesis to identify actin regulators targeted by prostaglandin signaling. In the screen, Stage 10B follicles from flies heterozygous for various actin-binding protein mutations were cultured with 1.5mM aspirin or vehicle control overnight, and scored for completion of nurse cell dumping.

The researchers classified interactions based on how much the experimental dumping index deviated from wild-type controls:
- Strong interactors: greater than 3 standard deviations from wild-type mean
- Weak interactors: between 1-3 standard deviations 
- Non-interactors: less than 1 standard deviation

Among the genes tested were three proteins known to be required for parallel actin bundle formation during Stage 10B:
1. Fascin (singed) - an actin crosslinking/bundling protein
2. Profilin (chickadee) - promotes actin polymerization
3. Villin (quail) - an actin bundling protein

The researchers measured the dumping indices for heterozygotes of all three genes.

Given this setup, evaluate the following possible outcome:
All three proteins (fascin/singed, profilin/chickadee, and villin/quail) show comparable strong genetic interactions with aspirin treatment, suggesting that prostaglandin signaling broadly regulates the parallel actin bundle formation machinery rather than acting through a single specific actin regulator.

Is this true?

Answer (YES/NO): NO